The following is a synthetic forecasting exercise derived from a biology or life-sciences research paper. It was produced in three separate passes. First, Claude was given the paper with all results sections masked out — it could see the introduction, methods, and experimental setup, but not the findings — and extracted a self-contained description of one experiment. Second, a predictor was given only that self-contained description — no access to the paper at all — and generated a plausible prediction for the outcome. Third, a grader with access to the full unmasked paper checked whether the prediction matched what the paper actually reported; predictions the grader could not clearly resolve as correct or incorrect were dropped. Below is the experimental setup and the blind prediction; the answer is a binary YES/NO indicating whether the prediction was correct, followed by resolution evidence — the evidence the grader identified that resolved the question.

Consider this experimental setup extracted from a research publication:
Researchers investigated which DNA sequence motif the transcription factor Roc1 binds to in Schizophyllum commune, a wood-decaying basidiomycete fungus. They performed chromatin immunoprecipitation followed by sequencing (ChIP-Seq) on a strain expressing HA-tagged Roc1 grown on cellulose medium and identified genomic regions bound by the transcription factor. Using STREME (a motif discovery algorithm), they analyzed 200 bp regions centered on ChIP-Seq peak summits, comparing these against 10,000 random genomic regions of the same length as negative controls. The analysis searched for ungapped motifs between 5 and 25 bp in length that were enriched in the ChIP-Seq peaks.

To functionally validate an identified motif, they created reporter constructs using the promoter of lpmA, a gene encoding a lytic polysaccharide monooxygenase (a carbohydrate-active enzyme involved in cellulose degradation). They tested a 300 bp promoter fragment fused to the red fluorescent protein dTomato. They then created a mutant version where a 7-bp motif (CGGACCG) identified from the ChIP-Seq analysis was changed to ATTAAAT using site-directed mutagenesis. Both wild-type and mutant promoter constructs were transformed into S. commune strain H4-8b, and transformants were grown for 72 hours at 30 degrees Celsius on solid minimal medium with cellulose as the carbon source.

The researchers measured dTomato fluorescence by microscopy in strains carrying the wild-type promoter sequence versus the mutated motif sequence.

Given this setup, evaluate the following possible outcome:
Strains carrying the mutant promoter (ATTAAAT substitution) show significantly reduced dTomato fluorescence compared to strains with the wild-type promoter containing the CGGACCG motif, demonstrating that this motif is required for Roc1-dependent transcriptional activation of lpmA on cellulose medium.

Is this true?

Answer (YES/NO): YES